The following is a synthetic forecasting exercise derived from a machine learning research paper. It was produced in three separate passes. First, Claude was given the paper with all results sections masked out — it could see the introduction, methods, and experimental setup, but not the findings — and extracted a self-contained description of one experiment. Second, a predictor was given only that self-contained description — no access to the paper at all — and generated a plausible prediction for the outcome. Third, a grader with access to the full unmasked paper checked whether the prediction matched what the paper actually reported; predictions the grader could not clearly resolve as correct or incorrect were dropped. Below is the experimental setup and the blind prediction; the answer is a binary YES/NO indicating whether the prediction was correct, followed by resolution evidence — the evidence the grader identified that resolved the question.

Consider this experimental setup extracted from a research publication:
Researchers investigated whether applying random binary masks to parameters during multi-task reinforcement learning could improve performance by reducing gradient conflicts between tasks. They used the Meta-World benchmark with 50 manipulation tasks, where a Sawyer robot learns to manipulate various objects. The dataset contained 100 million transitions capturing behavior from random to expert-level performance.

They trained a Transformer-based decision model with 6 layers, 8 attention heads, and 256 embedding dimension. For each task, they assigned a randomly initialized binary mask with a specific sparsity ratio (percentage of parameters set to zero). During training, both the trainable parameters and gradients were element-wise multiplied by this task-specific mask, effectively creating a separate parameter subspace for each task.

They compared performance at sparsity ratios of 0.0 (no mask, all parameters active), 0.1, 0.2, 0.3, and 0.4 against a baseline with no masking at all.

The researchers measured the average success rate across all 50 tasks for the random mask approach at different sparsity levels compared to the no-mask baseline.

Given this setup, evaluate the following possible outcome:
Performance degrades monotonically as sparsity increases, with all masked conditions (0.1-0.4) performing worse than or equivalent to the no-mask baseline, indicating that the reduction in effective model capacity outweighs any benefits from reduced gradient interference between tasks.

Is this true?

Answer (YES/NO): NO